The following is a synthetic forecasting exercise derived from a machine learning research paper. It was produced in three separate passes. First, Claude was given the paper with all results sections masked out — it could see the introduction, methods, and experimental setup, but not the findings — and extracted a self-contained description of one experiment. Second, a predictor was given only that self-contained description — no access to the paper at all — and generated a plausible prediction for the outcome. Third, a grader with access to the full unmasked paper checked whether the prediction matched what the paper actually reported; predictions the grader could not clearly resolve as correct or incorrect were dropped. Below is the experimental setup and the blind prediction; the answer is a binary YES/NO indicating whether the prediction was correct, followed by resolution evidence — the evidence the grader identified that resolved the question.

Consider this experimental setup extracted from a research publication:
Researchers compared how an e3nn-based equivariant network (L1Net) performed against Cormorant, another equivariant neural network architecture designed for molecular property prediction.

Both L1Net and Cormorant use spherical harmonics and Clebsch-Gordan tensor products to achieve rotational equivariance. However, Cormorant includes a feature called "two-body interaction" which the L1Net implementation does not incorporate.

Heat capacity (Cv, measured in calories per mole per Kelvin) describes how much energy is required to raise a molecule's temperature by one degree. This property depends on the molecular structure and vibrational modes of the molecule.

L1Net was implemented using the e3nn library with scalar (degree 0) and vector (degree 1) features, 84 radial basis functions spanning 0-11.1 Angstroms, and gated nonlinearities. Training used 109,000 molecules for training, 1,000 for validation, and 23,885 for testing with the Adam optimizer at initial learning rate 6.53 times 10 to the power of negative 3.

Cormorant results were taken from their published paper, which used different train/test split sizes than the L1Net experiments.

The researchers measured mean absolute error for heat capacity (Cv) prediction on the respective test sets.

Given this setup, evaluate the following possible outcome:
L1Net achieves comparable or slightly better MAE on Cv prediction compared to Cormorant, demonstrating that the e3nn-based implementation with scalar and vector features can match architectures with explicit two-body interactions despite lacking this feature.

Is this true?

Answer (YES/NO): NO